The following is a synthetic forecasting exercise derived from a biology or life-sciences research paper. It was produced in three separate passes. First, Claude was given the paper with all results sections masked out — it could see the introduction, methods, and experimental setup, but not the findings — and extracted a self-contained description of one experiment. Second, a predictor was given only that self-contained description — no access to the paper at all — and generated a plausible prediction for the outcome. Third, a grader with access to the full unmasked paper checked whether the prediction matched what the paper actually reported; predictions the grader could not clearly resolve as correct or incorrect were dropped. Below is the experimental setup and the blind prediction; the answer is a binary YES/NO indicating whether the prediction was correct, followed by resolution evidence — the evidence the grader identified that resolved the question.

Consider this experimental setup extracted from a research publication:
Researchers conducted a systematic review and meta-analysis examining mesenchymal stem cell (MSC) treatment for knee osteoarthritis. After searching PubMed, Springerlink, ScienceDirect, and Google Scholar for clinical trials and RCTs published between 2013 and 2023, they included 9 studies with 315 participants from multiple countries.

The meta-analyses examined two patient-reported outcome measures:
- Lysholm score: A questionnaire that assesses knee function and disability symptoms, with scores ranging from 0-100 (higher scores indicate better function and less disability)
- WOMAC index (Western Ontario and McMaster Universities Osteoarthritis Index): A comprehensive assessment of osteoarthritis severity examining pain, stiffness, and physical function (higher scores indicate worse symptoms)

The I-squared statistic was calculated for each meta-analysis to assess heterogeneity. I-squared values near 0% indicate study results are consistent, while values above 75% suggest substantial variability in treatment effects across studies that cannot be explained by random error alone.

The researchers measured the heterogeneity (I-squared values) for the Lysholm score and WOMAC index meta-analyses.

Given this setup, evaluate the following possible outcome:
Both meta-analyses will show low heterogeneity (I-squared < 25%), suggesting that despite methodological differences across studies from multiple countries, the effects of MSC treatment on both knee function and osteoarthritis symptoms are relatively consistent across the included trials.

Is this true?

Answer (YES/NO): NO